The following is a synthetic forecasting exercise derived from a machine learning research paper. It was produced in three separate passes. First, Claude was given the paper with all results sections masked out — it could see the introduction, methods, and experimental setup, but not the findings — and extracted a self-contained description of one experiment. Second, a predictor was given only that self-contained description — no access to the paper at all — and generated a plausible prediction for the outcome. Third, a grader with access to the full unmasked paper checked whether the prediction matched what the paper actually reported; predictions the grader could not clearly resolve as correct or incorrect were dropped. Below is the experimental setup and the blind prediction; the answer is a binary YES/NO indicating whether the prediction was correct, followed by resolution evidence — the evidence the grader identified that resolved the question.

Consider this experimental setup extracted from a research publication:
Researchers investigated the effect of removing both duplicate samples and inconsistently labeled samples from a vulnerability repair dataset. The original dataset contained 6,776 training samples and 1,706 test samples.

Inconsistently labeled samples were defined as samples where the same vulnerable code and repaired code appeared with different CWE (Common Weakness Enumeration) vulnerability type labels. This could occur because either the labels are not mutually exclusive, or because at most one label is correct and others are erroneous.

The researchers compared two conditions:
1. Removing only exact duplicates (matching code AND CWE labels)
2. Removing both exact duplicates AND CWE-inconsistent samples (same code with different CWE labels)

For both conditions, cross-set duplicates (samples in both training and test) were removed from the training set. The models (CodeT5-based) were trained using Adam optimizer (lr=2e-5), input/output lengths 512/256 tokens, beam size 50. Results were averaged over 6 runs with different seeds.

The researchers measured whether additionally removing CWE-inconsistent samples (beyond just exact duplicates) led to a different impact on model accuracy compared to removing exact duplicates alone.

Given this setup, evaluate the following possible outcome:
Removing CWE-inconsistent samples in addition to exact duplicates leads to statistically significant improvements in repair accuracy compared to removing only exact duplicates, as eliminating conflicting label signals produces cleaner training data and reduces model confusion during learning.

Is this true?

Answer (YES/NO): NO